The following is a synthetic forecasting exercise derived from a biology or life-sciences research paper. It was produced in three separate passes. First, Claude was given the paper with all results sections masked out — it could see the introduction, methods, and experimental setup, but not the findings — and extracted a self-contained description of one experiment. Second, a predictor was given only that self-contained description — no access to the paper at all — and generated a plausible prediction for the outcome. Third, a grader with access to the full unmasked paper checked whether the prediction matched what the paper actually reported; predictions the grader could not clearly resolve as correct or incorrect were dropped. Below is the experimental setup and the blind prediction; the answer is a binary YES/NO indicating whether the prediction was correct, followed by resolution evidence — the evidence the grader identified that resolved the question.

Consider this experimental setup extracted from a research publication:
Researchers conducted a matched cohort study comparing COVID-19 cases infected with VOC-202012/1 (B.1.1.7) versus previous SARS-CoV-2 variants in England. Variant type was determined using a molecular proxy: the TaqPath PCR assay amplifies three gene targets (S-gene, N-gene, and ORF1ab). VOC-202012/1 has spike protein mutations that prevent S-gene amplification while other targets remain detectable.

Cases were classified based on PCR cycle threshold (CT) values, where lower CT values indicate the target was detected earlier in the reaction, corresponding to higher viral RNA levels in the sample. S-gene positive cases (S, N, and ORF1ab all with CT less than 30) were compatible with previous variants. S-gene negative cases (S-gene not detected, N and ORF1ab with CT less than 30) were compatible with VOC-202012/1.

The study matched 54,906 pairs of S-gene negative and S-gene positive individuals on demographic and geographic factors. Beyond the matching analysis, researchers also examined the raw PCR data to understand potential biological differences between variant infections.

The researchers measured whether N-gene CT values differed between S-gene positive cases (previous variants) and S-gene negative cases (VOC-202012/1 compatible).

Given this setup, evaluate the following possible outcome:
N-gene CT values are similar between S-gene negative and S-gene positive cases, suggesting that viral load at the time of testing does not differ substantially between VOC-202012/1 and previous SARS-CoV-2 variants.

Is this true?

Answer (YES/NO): NO